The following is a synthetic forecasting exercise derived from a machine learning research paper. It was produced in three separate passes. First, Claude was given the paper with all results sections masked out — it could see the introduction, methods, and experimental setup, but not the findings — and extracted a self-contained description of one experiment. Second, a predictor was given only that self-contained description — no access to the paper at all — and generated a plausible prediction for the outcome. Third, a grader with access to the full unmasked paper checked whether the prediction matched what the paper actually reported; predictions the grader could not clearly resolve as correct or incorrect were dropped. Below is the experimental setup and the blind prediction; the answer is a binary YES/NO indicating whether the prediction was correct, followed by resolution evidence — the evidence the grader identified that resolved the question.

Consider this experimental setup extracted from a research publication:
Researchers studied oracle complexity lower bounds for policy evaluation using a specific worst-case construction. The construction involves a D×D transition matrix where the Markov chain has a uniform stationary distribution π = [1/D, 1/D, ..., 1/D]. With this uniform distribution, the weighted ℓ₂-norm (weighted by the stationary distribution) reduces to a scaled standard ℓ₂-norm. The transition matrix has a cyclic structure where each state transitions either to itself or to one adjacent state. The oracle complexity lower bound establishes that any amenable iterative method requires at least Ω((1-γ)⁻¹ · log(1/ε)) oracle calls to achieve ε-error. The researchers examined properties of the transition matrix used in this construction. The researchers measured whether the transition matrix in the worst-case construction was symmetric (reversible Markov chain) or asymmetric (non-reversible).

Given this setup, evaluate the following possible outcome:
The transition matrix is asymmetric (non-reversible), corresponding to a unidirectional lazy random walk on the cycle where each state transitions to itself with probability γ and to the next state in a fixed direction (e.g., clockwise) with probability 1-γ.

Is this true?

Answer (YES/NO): NO